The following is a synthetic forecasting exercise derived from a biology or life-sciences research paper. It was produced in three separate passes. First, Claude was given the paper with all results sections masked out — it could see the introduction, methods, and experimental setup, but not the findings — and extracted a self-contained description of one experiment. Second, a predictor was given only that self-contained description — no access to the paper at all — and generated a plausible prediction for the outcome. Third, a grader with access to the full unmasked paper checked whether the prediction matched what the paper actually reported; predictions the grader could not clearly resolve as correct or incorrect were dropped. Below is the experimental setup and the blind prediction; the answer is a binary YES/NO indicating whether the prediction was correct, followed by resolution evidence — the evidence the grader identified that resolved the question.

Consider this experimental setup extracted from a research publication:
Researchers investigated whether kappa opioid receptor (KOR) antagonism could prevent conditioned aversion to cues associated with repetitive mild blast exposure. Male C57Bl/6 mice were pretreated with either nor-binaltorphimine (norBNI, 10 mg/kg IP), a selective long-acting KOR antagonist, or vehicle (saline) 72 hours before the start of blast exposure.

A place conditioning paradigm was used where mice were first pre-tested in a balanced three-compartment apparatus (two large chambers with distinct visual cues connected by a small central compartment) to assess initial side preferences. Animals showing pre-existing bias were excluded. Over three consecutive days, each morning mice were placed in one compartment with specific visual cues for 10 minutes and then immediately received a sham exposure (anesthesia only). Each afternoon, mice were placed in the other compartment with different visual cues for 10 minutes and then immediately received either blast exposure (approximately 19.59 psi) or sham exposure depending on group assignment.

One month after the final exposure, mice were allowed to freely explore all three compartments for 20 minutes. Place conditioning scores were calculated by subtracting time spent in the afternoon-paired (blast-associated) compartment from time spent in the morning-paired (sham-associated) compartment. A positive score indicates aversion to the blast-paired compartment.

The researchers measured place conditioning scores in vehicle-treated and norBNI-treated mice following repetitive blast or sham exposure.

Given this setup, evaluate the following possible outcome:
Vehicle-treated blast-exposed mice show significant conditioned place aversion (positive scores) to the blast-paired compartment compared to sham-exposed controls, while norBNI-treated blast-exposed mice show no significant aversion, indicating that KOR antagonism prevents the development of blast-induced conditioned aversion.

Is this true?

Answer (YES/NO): YES